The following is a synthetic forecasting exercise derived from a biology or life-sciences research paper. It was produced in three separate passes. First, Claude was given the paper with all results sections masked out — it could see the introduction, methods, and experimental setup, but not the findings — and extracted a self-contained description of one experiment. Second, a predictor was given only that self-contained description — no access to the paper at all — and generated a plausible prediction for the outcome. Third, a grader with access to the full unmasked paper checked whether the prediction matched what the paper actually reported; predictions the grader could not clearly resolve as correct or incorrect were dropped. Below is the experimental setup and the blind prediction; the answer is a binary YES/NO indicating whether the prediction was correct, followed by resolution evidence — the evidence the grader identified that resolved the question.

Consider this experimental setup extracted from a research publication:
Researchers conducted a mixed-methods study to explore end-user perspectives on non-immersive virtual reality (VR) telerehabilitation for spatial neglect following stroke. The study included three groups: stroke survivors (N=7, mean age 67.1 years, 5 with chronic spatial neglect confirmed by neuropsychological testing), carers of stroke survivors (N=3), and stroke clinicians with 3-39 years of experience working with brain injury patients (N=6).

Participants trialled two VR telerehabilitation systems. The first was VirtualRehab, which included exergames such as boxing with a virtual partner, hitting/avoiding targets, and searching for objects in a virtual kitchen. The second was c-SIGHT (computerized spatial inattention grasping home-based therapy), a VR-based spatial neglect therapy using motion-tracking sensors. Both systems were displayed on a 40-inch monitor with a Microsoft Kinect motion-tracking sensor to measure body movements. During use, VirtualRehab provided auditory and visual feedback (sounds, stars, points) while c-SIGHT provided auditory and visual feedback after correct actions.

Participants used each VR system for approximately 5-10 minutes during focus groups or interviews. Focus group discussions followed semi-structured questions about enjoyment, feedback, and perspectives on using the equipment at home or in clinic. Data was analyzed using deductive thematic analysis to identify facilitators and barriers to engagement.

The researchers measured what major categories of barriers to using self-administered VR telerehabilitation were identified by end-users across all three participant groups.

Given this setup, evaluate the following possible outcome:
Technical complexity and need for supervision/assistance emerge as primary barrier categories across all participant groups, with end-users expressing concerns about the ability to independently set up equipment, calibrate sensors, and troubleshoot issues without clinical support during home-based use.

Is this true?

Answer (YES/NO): NO